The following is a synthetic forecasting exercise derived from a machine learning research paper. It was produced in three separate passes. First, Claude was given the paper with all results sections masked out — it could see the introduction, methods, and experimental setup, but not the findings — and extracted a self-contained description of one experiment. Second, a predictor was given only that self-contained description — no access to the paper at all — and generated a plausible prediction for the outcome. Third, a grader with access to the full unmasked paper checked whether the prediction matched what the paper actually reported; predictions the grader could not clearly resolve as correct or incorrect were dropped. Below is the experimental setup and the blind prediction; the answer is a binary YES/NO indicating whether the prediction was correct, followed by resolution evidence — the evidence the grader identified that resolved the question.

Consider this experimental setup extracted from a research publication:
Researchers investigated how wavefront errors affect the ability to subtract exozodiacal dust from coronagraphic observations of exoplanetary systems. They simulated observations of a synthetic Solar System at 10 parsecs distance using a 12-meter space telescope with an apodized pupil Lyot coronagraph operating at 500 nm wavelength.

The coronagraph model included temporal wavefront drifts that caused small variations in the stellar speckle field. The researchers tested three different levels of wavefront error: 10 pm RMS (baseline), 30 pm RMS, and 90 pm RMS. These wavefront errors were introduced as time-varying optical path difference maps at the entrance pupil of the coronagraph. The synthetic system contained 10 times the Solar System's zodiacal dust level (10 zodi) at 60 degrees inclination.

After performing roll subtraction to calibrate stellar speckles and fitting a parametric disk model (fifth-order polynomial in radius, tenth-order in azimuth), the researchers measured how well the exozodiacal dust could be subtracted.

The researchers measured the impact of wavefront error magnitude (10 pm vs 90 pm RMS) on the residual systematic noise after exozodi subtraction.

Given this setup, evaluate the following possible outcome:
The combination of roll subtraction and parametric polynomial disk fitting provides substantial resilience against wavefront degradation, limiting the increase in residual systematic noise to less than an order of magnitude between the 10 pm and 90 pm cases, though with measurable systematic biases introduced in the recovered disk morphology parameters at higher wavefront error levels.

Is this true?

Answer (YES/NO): NO